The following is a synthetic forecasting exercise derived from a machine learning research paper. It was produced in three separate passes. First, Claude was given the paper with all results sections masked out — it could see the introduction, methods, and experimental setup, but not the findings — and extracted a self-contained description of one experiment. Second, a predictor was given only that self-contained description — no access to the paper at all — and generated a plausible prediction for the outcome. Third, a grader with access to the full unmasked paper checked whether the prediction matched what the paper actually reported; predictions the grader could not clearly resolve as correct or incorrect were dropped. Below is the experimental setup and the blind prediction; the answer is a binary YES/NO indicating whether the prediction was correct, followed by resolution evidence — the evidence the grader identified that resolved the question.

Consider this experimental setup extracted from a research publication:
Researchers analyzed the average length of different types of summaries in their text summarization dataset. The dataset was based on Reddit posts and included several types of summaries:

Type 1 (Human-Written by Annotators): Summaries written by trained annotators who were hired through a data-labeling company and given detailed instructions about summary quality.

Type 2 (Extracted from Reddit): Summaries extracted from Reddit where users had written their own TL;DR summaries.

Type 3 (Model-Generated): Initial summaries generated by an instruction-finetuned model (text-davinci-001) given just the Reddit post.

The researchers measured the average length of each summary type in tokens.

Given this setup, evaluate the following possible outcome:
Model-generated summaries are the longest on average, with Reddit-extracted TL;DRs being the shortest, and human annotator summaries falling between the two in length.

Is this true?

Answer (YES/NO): NO